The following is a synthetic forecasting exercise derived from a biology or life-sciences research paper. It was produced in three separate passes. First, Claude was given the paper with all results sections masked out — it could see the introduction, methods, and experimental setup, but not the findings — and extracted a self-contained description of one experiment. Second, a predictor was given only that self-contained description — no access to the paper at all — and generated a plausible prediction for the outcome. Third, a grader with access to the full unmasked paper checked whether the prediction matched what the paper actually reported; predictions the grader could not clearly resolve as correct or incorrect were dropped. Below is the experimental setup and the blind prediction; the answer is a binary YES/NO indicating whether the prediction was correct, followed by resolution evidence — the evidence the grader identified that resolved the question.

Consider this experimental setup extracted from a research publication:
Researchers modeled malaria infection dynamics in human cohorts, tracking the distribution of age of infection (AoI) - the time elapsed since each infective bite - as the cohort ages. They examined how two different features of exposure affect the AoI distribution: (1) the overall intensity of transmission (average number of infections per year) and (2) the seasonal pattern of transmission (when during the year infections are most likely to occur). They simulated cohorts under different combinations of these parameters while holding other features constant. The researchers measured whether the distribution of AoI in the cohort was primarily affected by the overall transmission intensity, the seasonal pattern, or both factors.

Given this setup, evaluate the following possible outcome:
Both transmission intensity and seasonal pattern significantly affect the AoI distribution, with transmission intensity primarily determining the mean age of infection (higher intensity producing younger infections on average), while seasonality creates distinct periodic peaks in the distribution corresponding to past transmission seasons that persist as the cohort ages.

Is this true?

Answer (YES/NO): NO